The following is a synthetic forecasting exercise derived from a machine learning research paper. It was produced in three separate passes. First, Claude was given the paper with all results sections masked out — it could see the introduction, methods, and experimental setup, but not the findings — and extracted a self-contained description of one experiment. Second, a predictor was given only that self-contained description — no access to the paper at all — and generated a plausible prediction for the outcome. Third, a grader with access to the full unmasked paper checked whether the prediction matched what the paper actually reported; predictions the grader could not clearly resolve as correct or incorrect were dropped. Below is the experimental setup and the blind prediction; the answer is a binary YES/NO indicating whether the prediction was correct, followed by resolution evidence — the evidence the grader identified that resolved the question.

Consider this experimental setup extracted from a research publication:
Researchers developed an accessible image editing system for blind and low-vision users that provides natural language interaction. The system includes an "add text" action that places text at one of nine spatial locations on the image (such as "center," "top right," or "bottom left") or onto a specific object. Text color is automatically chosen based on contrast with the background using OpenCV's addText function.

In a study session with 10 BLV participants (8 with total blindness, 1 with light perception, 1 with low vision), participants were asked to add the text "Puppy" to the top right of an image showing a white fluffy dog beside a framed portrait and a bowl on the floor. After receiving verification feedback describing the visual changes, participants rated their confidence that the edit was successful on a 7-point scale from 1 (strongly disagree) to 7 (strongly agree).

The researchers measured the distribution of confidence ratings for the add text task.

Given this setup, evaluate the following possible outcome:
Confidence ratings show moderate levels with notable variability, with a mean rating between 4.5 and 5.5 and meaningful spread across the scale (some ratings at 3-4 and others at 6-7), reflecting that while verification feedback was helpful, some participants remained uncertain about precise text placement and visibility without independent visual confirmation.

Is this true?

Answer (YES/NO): NO